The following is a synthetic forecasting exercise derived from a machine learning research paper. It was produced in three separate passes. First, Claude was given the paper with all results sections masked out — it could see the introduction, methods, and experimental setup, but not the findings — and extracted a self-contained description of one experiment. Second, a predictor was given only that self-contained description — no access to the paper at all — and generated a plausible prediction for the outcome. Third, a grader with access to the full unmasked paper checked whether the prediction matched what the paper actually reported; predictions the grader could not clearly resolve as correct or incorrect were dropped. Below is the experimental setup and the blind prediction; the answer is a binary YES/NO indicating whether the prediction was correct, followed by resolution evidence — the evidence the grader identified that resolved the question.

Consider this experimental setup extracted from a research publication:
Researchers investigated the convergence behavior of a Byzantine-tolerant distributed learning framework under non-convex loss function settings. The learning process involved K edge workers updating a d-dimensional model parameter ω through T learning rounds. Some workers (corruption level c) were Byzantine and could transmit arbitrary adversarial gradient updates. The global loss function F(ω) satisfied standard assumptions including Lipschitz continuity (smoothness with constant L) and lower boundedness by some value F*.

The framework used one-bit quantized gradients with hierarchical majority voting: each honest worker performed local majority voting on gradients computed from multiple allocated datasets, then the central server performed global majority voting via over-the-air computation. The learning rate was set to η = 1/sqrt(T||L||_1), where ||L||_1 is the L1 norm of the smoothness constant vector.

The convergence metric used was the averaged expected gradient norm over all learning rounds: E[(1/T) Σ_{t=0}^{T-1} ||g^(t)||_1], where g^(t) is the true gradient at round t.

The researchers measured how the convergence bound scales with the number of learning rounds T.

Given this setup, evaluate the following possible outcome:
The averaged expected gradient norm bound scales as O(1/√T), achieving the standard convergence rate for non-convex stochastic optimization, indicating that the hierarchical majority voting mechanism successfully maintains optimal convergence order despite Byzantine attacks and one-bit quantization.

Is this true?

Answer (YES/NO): YES